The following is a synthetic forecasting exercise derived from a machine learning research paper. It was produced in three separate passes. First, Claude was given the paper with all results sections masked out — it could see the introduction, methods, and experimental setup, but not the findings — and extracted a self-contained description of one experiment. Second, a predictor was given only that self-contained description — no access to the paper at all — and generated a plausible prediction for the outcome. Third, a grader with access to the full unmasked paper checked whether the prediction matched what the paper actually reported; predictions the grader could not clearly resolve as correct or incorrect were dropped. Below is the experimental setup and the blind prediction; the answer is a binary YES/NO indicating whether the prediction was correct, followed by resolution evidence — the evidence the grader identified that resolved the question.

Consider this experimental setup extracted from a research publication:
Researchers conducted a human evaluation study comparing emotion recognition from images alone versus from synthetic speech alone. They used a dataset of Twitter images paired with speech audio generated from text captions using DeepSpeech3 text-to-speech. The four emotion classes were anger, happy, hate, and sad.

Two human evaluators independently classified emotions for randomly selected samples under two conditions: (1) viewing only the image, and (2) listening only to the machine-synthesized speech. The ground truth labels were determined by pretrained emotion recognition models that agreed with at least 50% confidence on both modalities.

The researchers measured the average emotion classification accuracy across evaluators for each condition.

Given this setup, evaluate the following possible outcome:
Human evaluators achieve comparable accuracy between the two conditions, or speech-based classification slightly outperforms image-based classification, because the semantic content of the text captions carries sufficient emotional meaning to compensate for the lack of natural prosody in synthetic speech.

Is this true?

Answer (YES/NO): YES